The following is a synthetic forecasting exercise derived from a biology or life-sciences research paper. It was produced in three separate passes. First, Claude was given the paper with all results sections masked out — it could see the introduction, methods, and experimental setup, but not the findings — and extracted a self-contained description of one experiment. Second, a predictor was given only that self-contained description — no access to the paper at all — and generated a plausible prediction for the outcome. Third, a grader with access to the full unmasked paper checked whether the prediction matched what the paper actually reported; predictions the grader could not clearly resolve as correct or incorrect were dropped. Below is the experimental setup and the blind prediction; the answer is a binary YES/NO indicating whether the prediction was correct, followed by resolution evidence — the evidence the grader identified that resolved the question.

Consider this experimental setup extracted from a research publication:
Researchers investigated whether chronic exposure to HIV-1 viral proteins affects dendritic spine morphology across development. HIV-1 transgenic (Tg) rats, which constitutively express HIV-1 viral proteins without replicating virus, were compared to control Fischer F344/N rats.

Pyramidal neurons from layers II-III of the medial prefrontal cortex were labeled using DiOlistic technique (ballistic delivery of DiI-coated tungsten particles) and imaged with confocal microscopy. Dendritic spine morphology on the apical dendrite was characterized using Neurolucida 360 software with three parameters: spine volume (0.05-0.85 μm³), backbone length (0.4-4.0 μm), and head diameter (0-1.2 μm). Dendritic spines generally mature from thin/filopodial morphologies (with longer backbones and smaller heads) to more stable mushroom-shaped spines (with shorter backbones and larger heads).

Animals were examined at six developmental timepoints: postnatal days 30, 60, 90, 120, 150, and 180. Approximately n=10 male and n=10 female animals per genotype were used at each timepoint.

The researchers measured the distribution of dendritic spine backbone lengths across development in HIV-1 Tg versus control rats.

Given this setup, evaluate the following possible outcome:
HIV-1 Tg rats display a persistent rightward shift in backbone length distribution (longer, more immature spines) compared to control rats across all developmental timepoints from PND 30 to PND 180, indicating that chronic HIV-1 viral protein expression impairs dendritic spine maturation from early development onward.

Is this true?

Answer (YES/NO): NO